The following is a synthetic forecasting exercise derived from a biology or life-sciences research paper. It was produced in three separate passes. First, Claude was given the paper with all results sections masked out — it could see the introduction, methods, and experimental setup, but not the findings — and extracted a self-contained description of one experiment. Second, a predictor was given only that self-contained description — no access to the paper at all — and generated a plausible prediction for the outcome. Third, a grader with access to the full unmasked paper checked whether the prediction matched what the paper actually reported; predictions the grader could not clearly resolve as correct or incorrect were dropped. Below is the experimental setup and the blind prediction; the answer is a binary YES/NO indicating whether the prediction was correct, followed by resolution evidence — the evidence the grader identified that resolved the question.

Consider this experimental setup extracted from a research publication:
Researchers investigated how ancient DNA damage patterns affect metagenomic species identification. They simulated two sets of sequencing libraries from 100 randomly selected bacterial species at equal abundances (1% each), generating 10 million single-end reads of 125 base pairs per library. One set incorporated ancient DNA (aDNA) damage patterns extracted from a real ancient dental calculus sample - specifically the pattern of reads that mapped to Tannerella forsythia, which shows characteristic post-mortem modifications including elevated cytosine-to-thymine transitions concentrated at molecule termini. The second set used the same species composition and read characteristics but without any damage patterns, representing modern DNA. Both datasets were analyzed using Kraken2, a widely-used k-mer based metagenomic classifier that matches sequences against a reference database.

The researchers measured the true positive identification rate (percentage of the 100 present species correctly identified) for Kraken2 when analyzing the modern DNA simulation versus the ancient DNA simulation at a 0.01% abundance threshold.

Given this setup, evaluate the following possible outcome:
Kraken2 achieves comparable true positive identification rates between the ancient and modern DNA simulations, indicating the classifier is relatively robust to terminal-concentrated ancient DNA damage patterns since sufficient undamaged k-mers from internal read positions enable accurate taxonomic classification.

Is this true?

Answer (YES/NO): YES